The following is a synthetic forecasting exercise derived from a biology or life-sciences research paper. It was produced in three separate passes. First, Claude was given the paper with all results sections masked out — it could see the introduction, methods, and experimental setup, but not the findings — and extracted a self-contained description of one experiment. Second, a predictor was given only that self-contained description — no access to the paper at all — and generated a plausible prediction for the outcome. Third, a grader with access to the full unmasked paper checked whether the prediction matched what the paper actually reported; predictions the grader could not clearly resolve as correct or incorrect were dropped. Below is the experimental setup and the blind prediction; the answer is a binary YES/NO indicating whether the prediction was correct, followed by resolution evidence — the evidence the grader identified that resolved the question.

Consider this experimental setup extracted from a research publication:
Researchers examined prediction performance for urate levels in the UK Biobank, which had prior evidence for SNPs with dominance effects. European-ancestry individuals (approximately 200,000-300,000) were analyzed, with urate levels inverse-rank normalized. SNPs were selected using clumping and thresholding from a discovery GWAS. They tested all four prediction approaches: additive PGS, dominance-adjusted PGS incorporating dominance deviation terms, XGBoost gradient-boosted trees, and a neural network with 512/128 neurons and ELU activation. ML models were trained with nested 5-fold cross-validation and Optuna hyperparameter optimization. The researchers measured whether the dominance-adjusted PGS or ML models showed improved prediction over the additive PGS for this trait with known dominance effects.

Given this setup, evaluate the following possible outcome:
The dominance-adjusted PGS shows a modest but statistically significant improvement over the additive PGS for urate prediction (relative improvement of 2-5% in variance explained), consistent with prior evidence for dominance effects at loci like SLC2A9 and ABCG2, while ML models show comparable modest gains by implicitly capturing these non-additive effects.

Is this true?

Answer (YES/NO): NO